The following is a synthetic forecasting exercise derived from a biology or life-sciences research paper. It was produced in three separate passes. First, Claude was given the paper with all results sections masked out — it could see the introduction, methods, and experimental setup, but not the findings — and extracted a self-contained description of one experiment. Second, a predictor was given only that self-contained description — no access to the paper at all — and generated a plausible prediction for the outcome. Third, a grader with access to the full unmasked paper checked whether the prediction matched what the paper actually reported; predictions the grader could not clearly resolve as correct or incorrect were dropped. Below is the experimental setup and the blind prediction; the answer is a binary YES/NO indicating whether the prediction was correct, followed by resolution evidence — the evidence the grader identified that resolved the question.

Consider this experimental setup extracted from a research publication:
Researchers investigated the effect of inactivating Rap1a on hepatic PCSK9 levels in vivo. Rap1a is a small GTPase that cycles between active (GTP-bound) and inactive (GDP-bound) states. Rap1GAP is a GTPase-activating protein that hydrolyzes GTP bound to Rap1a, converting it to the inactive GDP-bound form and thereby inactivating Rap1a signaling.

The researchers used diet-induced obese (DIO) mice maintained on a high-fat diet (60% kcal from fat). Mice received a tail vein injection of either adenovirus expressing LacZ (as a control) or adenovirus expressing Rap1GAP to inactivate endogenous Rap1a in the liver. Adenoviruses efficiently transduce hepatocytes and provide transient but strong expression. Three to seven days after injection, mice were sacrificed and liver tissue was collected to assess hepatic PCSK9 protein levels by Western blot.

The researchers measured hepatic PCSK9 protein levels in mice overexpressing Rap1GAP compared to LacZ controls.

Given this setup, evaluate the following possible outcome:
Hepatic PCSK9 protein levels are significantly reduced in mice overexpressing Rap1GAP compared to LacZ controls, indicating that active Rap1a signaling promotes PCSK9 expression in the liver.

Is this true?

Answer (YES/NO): NO